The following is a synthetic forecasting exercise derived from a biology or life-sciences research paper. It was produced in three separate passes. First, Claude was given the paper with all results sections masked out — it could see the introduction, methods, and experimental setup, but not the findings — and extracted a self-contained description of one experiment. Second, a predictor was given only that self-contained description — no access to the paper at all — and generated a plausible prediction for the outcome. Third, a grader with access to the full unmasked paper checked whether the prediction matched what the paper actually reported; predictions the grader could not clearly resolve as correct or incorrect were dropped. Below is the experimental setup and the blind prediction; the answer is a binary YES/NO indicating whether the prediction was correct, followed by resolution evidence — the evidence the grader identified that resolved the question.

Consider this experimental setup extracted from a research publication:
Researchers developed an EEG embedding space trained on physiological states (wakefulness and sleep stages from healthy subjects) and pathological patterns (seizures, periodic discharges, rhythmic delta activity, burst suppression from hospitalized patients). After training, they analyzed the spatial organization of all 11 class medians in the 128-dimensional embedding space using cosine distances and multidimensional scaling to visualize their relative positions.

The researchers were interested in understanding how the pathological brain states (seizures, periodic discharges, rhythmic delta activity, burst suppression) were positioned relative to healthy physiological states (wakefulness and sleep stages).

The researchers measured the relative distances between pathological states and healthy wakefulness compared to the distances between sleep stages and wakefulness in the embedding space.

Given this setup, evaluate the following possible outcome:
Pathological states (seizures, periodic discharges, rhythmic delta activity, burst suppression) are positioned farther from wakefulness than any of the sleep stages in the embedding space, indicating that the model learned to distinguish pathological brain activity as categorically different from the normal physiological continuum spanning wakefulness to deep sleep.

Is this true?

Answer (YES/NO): YES